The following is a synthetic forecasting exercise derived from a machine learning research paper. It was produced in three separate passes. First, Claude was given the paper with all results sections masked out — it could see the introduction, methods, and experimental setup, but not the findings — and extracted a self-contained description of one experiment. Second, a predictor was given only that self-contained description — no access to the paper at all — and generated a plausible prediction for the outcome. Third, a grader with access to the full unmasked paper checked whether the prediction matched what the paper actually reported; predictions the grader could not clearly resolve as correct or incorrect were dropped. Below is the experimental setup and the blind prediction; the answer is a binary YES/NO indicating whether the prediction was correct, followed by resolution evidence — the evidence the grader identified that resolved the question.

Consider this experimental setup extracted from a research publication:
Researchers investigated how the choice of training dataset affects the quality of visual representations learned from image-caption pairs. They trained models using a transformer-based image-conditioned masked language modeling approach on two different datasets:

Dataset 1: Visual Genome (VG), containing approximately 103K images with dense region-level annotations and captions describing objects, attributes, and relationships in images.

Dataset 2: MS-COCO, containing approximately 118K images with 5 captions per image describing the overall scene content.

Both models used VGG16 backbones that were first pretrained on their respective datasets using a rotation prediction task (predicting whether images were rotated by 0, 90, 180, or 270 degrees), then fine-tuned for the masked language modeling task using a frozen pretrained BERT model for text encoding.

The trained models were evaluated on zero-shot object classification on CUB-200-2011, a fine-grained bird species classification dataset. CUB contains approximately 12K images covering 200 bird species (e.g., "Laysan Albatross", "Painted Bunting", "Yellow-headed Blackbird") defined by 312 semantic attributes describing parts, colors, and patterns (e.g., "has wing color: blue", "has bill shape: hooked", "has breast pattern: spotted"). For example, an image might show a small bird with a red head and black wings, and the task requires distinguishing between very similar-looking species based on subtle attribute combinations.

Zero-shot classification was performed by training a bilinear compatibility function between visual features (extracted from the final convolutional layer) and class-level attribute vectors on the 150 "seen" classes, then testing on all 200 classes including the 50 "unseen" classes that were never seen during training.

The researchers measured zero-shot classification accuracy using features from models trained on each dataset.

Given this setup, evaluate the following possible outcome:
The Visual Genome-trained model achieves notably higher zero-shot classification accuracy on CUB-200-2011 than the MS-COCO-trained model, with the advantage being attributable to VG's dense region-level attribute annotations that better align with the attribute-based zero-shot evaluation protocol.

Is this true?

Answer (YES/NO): NO